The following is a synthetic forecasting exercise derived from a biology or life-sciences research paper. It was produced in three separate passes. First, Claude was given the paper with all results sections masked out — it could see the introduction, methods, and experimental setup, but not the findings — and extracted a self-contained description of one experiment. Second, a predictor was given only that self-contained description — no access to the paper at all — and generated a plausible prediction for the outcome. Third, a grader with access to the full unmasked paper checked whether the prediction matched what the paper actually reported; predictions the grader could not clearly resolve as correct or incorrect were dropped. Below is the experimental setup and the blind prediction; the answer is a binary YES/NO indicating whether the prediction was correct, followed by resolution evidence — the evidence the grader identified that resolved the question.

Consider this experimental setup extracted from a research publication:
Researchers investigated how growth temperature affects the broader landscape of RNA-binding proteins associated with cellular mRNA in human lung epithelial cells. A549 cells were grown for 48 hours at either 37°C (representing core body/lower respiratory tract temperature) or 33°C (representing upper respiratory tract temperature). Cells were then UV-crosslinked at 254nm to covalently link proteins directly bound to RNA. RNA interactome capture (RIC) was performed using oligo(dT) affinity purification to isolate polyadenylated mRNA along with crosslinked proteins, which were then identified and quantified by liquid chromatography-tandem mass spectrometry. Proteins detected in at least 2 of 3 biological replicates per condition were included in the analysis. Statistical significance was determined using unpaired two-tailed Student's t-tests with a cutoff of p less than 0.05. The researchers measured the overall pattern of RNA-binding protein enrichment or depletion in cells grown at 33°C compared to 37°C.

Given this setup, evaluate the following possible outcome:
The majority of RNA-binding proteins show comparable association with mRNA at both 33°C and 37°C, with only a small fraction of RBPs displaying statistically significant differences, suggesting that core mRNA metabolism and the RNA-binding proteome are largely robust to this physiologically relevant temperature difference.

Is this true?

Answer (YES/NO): NO